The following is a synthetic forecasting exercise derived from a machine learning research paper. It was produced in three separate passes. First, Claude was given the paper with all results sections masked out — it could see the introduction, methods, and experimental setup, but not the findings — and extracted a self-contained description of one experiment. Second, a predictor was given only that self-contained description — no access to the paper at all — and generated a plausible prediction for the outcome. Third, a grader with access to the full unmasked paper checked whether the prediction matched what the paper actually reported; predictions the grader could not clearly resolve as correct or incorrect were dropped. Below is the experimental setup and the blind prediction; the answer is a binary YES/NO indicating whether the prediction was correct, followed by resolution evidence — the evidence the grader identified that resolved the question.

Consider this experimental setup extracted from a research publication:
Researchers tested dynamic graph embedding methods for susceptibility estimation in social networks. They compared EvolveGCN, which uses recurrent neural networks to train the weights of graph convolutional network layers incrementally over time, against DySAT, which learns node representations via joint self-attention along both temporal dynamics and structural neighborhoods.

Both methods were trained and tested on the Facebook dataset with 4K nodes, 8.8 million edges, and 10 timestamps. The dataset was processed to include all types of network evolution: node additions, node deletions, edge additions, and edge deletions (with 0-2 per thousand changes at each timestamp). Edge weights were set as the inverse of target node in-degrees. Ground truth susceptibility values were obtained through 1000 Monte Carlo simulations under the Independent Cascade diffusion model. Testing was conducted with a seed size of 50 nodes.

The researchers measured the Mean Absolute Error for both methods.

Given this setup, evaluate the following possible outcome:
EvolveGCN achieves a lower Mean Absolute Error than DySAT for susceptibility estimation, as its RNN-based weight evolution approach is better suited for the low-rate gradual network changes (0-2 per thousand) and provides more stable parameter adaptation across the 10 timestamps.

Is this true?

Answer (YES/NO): NO